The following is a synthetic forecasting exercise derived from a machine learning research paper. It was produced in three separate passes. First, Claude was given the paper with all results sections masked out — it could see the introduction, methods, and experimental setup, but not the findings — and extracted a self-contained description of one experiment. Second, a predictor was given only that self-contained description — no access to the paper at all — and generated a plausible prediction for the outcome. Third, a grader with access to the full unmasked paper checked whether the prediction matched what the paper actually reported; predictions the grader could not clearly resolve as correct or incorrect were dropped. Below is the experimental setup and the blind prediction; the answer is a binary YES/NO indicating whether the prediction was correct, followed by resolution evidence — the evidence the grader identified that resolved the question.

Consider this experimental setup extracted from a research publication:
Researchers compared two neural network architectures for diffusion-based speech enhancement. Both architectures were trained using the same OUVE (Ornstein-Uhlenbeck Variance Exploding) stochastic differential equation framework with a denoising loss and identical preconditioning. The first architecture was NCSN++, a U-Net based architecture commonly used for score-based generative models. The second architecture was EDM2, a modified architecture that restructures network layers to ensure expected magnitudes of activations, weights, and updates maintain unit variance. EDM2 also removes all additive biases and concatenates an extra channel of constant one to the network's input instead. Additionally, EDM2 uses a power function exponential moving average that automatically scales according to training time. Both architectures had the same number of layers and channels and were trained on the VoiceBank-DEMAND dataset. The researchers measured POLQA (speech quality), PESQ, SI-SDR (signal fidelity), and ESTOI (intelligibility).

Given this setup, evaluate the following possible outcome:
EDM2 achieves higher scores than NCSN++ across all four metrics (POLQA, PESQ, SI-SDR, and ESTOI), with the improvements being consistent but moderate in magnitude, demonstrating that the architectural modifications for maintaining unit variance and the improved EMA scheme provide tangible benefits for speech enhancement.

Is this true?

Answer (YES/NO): NO